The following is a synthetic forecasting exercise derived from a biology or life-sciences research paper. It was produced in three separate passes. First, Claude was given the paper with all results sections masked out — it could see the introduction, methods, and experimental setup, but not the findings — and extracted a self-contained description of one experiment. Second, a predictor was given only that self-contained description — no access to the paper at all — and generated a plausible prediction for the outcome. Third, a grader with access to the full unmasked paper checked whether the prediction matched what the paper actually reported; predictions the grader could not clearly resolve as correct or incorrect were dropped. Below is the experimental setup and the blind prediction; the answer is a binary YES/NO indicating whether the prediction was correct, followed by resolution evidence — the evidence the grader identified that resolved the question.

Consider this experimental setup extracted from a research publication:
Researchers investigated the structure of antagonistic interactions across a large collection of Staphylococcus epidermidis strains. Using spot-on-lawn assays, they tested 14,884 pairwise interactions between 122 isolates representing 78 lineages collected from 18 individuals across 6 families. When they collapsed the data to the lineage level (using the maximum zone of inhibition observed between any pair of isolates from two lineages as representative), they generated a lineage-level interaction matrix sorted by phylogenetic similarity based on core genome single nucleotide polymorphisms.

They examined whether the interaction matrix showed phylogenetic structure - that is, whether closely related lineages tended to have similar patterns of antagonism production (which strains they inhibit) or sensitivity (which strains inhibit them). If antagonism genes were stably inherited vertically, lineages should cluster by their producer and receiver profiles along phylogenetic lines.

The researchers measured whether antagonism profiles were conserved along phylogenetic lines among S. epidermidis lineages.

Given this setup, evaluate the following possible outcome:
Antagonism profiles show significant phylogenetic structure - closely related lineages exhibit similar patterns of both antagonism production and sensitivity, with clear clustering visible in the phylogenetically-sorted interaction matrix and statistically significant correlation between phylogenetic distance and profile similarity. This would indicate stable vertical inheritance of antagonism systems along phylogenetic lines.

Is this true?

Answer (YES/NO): NO